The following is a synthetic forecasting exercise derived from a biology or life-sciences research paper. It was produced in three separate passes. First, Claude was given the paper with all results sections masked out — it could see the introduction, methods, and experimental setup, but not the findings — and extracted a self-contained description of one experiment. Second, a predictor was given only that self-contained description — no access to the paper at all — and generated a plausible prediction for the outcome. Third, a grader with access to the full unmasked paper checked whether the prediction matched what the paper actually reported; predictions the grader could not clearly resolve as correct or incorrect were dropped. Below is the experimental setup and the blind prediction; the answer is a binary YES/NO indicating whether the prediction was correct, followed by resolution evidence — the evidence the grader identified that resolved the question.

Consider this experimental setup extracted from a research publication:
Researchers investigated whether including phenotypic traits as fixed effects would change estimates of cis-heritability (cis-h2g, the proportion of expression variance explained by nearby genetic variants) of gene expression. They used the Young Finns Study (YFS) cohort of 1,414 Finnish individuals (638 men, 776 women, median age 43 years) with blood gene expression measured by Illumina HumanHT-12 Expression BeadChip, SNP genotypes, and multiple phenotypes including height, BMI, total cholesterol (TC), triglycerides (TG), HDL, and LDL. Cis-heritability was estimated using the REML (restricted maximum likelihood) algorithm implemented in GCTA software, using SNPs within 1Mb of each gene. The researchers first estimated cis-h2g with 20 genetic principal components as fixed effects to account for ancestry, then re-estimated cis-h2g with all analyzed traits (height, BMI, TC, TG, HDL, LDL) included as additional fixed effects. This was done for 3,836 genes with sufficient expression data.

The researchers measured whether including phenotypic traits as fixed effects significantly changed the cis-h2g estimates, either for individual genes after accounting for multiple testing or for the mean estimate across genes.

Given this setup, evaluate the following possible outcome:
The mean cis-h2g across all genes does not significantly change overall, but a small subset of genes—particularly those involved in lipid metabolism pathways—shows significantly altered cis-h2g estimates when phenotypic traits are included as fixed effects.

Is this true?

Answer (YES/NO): NO